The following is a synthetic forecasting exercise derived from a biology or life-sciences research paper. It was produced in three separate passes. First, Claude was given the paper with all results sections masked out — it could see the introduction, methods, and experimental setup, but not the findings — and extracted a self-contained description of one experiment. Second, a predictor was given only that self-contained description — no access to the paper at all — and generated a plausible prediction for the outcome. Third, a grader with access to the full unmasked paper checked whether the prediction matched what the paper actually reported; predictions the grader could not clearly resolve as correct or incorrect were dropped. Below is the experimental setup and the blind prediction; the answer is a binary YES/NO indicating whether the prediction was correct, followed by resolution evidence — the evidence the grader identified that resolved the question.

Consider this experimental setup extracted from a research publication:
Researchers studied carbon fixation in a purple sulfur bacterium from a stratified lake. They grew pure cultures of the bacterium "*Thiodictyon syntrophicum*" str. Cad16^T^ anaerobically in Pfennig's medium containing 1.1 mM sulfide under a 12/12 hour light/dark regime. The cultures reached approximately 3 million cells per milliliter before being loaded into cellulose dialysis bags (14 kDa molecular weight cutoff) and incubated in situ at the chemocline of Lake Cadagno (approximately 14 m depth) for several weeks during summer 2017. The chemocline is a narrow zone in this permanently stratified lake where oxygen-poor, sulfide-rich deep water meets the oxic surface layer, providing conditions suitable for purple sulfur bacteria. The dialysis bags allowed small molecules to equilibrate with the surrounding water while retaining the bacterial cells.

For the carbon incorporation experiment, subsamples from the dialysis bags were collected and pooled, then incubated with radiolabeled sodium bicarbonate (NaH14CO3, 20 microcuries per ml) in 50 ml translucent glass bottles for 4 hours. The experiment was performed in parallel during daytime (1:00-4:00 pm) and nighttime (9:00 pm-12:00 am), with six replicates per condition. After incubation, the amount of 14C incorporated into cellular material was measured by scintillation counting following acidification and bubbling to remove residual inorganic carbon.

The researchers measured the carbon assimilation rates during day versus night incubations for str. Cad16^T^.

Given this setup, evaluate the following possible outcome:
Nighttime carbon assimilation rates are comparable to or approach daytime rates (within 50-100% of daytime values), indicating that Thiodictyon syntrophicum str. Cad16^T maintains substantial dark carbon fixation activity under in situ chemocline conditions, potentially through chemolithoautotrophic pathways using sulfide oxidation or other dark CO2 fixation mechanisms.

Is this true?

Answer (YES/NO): YES